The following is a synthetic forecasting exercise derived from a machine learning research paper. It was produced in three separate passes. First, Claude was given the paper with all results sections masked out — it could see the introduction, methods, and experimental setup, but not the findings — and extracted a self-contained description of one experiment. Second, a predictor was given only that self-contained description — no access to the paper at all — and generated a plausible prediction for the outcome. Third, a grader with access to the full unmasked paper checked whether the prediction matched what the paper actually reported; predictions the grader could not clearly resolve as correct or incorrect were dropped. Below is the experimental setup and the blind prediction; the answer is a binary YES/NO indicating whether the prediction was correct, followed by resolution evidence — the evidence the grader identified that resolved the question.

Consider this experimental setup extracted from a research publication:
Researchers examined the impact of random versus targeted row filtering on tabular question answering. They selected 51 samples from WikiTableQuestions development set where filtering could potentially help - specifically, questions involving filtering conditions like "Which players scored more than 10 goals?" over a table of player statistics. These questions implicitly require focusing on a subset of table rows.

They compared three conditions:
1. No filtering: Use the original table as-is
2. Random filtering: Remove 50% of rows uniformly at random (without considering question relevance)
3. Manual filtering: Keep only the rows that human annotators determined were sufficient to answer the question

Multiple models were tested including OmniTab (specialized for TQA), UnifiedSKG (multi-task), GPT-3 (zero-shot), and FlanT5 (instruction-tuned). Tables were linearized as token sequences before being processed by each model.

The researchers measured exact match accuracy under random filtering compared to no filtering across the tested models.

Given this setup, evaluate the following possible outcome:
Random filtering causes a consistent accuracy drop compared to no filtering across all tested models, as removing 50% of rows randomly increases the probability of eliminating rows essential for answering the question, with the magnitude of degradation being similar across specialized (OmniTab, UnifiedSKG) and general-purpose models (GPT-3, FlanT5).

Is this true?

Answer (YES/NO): NO